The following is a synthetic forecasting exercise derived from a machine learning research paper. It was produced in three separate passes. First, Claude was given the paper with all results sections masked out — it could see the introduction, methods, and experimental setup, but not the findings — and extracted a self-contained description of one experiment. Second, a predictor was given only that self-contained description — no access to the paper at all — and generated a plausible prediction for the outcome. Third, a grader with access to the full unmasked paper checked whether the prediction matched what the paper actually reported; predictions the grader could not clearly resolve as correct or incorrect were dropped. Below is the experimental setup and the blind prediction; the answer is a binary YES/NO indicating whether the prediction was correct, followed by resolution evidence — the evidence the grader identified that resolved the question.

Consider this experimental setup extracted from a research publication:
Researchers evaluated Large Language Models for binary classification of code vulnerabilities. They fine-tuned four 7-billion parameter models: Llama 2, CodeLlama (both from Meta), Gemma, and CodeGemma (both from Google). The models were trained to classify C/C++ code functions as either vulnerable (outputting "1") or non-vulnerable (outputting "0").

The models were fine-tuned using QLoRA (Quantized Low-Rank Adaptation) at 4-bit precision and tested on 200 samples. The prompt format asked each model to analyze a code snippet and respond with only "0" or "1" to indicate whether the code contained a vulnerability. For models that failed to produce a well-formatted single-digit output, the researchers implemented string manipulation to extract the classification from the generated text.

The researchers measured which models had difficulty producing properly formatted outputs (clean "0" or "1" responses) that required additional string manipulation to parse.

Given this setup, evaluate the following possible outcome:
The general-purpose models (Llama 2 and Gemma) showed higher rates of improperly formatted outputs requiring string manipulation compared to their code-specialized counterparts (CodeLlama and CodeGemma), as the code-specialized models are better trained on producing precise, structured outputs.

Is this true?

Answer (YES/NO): NO